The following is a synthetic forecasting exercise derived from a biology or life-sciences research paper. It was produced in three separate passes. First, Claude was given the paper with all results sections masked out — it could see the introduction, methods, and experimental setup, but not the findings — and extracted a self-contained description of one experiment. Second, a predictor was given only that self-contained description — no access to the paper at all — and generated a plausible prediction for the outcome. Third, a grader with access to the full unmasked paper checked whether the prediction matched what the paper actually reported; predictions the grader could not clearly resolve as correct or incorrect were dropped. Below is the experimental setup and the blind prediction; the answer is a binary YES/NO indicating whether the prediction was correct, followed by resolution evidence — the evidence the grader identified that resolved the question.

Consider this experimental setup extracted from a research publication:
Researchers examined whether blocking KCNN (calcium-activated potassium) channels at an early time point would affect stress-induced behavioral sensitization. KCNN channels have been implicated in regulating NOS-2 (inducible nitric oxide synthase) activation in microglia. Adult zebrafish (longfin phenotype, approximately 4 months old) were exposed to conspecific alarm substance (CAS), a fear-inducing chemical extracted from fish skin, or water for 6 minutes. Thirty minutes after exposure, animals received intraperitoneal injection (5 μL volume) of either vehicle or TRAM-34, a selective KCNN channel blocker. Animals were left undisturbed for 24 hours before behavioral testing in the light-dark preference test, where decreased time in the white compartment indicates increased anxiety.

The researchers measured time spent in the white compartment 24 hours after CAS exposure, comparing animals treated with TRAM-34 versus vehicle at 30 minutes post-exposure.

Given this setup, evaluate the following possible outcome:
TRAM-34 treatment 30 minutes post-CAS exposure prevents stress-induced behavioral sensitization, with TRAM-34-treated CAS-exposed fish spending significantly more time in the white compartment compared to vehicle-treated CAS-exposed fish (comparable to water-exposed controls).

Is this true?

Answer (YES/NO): NO